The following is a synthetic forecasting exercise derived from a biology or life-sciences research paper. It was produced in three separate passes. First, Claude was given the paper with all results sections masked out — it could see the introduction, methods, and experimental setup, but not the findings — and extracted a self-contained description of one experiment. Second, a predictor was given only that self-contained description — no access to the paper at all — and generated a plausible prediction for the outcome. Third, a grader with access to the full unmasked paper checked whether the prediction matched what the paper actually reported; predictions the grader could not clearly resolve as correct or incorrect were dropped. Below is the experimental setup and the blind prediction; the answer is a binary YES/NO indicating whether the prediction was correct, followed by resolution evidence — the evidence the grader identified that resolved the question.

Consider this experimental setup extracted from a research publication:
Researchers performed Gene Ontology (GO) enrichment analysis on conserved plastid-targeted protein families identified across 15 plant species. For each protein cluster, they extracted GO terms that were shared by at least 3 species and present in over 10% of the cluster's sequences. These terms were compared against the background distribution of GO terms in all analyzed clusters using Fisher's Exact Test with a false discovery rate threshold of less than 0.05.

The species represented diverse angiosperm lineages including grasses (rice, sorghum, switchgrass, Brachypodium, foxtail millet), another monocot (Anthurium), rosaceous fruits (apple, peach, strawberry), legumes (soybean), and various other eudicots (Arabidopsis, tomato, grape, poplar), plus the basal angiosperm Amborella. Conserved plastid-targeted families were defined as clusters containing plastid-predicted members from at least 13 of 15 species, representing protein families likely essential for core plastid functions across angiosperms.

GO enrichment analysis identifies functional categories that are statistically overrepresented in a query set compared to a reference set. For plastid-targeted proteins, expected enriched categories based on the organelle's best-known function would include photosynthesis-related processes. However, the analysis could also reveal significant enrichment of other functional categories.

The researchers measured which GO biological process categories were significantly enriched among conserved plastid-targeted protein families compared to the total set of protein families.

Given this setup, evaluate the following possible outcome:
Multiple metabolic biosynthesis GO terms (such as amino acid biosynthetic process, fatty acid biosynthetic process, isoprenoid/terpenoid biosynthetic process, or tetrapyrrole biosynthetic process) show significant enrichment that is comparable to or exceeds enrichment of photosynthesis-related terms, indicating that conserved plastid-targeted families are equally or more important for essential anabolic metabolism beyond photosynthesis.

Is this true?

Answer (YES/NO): NO